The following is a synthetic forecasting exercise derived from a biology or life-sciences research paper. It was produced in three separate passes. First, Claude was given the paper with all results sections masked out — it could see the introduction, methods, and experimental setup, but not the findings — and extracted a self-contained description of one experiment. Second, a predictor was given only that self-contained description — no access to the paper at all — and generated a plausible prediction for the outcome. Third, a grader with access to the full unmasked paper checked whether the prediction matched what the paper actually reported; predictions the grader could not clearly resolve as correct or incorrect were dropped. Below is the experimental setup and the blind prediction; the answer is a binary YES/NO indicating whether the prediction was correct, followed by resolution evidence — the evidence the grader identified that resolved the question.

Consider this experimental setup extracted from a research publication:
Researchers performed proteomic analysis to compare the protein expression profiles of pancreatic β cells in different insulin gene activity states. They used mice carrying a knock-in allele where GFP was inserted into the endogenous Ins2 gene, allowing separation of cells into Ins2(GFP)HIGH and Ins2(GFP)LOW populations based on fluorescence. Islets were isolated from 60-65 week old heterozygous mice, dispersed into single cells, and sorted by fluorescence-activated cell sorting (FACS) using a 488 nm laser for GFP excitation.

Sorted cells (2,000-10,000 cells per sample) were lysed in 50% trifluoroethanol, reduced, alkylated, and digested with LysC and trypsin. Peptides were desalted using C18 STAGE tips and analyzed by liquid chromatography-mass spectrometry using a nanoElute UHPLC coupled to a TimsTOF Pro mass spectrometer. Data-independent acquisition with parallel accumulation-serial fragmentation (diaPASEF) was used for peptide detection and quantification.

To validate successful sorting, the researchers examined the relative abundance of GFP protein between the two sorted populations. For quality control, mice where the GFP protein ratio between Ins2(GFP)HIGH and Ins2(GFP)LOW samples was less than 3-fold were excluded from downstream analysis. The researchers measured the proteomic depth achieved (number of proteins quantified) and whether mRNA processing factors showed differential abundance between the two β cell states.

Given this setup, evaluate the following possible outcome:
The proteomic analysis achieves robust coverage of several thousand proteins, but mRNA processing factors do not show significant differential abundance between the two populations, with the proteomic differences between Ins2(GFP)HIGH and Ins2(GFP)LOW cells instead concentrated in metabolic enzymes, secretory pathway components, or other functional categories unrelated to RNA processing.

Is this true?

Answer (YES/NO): NO